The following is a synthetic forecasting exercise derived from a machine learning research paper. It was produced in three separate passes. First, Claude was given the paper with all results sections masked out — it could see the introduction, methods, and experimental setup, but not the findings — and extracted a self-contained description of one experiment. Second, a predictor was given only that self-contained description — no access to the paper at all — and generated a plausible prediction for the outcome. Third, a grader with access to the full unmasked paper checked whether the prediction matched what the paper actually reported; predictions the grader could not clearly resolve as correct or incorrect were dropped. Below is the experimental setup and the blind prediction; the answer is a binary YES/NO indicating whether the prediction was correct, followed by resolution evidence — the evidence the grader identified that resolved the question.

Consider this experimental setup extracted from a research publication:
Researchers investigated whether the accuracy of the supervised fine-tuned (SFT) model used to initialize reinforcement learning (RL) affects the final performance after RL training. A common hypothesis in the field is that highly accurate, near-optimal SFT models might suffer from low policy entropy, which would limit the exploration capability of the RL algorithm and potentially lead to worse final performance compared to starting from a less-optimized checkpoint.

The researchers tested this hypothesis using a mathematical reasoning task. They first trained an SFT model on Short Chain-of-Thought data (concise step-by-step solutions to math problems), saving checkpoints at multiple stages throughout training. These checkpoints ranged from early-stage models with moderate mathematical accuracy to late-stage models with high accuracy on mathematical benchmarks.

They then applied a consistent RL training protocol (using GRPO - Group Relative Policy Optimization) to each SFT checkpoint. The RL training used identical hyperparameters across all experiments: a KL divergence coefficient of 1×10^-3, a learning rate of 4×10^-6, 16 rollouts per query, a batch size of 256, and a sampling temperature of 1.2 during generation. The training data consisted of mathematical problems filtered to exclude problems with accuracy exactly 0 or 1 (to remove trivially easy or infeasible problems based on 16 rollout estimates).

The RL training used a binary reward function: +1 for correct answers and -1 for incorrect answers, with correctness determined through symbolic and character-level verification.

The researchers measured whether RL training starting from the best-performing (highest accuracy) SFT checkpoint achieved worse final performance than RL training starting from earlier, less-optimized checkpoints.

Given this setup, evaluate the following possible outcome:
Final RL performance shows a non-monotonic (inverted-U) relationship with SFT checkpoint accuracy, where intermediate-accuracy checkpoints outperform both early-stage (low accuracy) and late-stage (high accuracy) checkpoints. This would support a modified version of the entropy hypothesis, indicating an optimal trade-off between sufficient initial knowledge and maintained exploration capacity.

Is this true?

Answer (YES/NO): NO